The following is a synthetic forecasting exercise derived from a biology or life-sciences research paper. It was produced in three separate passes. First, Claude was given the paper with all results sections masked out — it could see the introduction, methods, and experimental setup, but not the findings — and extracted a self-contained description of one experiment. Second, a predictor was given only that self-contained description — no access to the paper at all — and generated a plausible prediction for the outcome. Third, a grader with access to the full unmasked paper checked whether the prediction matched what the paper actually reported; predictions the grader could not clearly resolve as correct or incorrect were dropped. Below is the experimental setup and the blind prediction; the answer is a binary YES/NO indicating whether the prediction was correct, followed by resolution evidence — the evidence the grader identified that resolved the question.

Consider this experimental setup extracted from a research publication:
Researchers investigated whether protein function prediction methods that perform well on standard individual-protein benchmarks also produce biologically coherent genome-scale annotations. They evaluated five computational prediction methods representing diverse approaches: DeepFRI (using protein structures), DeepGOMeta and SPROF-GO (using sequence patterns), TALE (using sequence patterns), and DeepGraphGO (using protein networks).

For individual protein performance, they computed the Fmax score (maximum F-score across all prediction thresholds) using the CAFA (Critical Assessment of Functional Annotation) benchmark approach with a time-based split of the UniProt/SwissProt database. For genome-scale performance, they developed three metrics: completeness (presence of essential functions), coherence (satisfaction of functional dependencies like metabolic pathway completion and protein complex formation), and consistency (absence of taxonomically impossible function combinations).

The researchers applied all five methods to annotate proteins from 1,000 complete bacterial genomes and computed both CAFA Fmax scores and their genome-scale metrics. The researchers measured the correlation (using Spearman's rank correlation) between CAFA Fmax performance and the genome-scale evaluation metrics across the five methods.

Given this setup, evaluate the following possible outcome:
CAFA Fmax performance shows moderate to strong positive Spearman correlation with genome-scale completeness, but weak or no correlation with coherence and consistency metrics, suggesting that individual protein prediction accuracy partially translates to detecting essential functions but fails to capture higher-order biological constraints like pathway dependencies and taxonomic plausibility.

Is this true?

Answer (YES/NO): NO